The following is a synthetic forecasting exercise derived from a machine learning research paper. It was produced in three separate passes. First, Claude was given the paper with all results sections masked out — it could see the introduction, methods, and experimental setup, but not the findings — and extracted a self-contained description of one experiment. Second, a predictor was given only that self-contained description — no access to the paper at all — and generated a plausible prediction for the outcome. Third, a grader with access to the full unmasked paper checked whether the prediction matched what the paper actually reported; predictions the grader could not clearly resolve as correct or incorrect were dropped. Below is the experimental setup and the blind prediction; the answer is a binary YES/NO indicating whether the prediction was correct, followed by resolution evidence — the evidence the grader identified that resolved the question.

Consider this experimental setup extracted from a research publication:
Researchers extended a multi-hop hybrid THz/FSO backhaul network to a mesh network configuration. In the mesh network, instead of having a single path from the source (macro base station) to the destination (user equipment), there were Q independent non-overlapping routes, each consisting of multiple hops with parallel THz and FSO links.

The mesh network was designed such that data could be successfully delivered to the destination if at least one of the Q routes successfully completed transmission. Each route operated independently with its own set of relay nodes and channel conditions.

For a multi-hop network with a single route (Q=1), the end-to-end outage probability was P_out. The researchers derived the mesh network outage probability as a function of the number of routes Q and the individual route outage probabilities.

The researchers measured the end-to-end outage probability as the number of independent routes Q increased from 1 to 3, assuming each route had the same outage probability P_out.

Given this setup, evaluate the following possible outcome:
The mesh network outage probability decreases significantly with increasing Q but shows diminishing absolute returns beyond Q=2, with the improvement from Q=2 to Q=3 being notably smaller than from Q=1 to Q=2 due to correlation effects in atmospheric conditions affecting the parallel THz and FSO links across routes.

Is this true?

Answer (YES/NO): NO